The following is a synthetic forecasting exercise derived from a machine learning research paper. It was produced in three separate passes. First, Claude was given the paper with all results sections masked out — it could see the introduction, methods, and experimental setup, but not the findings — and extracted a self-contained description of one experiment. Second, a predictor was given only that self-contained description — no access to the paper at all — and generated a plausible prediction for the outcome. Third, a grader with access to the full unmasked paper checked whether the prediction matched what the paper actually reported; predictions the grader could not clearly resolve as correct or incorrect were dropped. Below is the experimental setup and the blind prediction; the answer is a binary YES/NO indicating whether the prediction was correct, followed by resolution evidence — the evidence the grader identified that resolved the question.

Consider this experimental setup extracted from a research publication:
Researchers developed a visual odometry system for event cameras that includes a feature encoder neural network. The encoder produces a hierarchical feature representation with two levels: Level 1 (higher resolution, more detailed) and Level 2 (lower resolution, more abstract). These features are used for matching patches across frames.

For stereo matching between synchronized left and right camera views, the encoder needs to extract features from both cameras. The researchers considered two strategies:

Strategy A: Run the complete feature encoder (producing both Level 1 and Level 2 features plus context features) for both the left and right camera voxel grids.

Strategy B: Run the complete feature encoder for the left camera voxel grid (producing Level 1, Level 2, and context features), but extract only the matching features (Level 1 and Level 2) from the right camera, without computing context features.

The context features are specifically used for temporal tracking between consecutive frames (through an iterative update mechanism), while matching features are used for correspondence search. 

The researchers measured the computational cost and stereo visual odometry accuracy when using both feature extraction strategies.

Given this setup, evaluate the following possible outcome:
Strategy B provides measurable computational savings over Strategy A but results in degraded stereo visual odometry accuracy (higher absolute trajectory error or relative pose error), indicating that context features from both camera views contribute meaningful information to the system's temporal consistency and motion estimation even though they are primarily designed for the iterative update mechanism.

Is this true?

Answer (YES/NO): NO